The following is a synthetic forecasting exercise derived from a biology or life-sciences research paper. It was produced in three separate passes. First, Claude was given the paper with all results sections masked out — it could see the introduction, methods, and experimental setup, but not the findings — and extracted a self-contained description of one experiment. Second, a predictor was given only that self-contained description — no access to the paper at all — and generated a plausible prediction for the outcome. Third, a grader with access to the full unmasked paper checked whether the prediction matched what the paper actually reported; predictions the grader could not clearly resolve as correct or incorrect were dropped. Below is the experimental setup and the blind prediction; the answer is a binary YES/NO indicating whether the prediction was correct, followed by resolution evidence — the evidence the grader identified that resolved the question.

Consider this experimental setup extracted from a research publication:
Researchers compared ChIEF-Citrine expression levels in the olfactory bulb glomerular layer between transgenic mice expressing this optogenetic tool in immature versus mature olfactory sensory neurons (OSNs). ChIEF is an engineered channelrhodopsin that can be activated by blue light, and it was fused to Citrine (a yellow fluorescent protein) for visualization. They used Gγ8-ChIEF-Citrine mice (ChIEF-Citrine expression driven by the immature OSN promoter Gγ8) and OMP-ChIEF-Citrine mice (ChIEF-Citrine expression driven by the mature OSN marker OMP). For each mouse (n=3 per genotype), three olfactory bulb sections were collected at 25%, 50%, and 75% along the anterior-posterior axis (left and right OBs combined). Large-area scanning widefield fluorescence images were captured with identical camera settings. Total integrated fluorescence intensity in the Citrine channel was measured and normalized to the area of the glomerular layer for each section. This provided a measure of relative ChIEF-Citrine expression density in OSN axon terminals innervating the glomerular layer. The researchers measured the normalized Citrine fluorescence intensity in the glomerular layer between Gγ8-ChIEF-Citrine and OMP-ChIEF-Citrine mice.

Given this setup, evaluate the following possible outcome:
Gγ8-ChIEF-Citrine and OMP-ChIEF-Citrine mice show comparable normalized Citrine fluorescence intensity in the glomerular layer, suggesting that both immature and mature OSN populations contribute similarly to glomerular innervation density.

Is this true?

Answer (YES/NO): NO